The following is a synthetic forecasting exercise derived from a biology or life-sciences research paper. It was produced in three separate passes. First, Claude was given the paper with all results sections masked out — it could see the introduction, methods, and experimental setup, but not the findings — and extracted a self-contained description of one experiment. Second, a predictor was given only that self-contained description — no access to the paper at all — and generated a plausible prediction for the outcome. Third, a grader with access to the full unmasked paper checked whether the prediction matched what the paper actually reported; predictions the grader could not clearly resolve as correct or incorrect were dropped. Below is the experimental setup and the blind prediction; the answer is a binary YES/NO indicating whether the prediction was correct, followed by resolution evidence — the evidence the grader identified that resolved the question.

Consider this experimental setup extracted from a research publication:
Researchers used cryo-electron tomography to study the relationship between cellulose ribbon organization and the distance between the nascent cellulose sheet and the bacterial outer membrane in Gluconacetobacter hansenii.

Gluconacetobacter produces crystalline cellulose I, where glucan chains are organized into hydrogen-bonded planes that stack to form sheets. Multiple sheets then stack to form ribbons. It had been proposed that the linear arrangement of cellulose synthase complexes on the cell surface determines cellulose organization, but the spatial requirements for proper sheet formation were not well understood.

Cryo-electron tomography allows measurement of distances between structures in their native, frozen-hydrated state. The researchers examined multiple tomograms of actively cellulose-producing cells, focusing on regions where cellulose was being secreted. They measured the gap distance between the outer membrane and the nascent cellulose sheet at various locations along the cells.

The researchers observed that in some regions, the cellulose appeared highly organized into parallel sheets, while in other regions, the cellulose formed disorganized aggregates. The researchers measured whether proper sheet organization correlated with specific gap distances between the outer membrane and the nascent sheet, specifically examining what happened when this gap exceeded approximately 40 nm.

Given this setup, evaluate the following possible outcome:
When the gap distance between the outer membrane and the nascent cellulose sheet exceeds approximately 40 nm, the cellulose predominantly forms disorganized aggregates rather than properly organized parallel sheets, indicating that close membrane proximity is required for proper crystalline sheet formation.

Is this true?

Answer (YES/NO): YES